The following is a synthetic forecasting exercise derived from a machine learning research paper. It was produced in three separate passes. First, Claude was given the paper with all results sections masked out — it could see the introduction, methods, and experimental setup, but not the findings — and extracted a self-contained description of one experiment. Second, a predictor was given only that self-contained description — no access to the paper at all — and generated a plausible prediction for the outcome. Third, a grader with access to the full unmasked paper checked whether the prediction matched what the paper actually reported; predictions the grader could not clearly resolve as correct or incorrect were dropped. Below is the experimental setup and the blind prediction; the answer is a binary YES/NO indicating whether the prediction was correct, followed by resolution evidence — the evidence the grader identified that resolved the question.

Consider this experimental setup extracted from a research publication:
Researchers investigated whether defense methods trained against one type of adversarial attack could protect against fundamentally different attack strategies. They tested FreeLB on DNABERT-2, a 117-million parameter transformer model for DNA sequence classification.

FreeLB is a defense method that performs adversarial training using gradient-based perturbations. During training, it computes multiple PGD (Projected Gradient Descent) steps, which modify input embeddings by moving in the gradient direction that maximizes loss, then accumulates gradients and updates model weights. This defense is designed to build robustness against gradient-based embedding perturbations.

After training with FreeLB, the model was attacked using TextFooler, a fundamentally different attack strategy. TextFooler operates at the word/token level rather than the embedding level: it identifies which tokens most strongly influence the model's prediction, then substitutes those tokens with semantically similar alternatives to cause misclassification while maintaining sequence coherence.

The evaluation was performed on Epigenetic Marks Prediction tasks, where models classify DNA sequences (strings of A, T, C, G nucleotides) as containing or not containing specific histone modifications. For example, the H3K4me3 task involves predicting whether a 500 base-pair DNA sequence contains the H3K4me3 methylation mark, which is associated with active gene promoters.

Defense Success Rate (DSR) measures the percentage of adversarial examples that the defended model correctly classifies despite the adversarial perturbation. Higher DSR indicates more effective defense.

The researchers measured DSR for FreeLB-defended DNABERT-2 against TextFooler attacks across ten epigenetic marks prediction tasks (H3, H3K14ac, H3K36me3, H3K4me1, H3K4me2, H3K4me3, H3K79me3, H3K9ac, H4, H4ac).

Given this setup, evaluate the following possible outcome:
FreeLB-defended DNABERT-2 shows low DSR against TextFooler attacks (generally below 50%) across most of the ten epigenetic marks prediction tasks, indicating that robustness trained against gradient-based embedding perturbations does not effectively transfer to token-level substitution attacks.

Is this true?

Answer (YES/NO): YES